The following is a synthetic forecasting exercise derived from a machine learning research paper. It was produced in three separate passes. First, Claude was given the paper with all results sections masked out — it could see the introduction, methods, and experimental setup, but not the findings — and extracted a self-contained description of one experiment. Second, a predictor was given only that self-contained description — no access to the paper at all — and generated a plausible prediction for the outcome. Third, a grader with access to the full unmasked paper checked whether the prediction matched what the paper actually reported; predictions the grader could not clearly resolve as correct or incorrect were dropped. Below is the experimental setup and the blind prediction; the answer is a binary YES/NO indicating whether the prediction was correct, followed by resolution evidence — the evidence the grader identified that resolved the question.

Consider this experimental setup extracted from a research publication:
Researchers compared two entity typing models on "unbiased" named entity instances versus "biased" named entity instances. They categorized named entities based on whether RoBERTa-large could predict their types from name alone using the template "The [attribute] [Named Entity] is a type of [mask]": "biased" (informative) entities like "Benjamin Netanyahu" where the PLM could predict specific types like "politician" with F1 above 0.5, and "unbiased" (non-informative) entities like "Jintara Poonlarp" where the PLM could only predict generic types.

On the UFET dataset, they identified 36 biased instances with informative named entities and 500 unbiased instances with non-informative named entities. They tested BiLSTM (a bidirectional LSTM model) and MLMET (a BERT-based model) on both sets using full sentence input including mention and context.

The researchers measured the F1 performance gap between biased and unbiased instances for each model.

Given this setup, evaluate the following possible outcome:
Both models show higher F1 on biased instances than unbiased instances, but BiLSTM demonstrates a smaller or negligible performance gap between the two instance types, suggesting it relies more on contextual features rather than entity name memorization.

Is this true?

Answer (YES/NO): YES